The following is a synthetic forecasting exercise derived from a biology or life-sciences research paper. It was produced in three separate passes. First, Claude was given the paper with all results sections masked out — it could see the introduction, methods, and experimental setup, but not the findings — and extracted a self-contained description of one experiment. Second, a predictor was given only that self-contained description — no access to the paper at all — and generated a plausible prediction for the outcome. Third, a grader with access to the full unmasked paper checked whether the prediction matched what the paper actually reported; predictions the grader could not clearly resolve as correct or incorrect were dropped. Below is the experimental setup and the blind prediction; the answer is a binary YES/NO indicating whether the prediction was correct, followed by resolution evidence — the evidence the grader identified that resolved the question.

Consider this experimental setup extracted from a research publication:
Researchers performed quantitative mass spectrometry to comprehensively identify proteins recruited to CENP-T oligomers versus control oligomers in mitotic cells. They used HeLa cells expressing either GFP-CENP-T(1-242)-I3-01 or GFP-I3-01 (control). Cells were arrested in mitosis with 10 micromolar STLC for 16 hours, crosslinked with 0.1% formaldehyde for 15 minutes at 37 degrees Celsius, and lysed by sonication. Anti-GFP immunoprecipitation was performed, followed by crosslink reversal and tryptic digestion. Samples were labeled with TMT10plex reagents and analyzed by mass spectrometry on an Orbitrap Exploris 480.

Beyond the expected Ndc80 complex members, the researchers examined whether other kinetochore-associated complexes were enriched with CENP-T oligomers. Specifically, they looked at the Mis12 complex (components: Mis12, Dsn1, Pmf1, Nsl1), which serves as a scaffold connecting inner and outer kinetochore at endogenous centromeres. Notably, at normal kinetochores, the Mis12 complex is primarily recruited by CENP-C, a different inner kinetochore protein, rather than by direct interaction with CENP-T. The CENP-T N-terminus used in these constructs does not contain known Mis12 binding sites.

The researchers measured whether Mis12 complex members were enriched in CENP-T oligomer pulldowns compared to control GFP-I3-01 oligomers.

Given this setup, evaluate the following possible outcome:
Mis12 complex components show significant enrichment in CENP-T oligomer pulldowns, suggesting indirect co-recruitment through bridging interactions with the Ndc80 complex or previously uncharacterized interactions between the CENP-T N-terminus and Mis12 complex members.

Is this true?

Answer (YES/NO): NO